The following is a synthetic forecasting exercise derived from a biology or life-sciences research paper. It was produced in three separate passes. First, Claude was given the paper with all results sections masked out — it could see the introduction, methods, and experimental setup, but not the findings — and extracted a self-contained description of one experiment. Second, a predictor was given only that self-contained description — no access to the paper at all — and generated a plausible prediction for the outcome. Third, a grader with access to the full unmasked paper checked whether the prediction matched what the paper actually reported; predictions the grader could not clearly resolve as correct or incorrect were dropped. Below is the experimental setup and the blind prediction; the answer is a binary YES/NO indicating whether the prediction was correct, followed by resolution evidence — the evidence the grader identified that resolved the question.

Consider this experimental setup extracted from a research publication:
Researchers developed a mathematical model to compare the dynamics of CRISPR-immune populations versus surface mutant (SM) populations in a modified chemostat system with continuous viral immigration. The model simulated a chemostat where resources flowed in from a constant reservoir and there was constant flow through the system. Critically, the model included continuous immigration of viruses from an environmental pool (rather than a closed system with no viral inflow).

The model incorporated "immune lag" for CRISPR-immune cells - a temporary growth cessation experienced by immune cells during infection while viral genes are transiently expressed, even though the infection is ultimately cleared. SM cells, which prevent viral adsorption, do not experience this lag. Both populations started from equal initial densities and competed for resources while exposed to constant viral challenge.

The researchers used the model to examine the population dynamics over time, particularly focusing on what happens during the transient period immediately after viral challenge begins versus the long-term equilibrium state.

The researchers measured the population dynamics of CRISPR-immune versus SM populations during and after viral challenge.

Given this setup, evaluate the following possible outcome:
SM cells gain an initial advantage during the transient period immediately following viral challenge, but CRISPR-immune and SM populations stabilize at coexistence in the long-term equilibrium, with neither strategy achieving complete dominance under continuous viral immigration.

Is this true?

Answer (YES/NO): NO